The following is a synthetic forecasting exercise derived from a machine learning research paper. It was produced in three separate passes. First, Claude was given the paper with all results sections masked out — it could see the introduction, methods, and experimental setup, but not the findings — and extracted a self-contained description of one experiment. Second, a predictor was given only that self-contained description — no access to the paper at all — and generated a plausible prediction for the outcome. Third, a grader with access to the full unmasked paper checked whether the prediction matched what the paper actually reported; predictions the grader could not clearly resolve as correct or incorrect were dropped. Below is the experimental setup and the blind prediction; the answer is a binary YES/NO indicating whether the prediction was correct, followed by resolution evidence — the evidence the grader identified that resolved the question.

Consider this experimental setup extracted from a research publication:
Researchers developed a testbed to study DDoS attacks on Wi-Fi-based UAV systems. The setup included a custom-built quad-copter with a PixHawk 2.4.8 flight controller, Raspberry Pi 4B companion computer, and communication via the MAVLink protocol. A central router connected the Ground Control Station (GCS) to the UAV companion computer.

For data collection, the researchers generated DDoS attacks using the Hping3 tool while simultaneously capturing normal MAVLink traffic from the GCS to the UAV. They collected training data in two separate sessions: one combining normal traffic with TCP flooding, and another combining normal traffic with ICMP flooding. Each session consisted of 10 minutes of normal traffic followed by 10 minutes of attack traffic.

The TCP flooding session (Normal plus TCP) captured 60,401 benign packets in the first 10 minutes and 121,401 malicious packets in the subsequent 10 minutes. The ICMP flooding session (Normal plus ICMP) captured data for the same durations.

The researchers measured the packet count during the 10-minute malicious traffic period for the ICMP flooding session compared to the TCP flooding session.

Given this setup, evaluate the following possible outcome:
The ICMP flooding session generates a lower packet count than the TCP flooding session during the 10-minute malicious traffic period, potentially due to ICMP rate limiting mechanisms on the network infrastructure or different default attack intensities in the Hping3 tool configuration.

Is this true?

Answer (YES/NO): YES